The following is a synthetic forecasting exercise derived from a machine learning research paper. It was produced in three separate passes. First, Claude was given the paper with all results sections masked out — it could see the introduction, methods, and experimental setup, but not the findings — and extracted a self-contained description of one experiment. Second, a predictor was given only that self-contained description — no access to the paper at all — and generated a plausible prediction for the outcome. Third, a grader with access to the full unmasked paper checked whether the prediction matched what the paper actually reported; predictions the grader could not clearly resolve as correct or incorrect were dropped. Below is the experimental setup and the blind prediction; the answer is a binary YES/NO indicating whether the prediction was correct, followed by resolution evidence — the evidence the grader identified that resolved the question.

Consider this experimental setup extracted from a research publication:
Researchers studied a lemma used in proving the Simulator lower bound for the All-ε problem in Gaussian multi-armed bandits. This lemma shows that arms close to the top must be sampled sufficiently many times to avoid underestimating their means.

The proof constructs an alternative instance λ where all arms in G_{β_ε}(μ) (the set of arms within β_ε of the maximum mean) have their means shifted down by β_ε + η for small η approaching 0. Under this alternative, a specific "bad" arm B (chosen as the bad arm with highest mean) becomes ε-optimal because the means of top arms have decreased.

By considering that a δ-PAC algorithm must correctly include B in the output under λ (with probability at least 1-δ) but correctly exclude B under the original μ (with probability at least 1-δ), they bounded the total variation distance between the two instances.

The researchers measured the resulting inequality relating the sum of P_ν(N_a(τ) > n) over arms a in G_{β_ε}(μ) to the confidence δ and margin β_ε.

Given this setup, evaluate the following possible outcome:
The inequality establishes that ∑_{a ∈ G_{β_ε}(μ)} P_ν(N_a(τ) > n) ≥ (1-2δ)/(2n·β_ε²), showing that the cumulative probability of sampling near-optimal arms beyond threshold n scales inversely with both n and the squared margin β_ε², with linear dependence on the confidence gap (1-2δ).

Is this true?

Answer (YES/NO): NO